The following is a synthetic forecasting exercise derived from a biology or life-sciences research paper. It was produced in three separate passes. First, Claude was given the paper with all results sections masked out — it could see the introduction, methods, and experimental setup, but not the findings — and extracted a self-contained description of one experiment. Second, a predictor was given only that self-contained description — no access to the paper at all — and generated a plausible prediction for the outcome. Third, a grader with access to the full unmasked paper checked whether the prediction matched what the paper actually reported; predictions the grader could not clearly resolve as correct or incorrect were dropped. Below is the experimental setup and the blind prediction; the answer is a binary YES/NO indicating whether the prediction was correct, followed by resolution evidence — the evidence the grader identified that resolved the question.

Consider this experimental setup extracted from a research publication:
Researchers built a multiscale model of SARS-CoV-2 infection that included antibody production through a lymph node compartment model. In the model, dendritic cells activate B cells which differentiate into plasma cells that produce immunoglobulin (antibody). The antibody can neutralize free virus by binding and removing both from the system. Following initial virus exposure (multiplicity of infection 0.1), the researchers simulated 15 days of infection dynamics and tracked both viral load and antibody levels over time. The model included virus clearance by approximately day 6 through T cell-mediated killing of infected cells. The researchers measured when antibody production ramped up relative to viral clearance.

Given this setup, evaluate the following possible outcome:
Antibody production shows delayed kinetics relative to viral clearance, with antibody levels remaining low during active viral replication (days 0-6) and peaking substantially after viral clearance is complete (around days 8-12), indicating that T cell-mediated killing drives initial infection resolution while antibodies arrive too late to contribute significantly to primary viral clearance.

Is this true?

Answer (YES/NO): NO